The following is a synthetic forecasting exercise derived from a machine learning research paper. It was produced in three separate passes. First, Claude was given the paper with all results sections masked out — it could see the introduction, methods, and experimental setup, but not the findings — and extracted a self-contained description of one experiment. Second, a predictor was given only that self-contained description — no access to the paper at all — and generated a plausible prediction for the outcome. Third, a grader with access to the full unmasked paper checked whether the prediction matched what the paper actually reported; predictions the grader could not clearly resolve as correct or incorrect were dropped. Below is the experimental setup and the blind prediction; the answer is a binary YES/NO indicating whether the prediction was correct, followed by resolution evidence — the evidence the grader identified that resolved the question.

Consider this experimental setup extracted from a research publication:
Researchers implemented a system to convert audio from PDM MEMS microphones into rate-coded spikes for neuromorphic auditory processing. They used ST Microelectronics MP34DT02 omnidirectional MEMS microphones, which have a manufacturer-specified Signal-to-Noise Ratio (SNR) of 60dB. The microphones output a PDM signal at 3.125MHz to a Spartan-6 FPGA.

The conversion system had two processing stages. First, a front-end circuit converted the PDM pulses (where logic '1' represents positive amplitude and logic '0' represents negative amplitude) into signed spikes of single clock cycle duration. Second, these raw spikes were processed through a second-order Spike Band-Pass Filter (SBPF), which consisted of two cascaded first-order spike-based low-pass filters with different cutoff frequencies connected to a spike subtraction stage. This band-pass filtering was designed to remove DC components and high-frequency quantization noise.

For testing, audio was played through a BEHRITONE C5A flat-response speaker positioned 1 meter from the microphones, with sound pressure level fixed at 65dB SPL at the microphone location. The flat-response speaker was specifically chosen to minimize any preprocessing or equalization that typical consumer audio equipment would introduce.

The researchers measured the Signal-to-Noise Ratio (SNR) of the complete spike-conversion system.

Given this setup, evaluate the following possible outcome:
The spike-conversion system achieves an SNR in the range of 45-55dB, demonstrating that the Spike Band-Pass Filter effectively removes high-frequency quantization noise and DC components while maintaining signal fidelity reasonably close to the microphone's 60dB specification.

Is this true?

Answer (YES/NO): NO